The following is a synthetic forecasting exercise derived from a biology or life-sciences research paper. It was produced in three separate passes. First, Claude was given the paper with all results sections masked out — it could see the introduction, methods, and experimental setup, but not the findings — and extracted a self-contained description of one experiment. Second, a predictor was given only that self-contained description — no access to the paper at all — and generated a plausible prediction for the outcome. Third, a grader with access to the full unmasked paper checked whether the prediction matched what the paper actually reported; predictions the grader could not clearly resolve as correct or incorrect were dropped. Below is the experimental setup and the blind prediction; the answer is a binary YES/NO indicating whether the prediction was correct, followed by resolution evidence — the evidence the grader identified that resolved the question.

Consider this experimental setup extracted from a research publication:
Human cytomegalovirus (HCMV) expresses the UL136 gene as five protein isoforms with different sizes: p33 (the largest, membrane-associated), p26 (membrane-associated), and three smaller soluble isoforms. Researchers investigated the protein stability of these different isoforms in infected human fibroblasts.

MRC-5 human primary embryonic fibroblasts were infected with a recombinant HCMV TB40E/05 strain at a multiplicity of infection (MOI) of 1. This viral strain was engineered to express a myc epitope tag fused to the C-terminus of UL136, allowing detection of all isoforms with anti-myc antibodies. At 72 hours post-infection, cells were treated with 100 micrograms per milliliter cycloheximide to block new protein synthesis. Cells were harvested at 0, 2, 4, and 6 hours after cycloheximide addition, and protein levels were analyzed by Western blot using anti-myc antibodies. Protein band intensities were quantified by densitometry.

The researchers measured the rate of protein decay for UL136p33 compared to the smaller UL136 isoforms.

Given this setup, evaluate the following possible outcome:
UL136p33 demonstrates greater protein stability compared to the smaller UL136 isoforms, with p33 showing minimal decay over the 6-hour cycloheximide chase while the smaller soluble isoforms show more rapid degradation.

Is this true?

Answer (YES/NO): NO